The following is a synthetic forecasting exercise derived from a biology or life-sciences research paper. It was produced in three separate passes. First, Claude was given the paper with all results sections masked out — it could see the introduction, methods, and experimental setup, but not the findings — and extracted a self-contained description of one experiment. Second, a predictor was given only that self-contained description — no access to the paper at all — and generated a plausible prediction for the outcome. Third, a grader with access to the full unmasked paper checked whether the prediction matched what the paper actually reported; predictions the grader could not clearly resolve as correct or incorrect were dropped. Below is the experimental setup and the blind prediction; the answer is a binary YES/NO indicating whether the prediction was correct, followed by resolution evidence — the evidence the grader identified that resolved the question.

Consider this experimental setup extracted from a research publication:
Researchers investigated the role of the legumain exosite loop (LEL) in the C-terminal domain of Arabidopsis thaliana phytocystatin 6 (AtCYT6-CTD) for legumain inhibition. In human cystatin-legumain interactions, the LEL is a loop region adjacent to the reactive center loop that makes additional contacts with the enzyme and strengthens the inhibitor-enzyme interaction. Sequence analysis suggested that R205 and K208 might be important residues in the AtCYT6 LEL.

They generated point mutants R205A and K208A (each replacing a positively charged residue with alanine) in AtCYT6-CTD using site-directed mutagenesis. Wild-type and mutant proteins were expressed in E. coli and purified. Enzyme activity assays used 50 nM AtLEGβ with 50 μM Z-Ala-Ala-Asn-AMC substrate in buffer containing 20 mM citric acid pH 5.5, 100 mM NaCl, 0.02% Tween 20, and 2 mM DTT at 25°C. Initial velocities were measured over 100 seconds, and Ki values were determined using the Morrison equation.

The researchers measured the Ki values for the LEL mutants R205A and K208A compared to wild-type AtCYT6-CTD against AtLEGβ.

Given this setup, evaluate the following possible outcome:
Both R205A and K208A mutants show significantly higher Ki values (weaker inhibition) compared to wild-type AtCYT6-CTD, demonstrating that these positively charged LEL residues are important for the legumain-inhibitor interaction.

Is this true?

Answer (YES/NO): YES